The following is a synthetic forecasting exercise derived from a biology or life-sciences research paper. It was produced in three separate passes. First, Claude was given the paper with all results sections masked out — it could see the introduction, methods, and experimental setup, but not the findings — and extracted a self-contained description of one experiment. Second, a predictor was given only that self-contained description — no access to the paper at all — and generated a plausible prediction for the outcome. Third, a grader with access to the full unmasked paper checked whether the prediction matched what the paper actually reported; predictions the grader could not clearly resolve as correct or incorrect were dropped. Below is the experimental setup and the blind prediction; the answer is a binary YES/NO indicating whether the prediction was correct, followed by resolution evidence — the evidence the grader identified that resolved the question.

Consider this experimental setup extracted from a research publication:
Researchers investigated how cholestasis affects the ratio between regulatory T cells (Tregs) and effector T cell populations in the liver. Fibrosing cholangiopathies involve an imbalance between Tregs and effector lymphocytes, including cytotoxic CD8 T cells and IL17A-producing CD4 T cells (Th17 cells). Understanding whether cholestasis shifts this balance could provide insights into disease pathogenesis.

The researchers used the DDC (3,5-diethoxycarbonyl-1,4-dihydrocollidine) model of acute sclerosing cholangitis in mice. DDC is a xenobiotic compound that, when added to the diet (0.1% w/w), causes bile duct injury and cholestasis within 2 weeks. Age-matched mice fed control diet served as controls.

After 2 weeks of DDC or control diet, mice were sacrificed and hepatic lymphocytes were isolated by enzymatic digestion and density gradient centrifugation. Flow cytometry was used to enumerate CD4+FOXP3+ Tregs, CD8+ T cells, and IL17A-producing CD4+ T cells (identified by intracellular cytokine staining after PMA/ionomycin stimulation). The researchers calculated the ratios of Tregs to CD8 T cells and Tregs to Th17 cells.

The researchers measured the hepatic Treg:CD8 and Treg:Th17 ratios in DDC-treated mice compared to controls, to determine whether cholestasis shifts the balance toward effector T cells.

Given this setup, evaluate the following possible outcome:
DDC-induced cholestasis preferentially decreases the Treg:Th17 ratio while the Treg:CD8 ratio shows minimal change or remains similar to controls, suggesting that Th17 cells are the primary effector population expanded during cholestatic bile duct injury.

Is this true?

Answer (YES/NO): NO